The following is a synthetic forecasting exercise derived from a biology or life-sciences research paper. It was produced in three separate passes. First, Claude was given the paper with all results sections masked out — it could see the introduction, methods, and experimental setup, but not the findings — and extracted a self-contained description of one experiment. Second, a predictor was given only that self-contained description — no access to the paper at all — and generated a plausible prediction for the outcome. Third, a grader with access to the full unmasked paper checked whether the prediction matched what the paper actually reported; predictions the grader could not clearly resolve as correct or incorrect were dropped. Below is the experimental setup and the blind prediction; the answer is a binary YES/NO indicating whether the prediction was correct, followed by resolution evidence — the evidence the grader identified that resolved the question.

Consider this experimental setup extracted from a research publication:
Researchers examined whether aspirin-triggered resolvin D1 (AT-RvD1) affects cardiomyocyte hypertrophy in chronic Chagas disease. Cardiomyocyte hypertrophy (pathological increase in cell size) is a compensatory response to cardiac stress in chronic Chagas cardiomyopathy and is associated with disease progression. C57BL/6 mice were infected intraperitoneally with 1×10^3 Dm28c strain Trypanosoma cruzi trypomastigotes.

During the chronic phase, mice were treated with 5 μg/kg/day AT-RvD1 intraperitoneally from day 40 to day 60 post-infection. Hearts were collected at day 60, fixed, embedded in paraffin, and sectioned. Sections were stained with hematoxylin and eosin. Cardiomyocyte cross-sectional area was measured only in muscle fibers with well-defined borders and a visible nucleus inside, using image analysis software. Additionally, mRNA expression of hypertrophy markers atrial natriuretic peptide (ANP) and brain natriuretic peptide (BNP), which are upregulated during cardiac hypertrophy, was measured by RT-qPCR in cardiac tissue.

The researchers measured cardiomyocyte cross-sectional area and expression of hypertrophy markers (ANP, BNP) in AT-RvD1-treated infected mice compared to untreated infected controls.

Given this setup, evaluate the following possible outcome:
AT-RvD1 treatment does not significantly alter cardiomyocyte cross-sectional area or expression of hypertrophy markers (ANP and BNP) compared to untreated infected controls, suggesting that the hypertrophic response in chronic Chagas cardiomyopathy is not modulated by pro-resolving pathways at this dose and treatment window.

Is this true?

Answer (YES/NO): NO